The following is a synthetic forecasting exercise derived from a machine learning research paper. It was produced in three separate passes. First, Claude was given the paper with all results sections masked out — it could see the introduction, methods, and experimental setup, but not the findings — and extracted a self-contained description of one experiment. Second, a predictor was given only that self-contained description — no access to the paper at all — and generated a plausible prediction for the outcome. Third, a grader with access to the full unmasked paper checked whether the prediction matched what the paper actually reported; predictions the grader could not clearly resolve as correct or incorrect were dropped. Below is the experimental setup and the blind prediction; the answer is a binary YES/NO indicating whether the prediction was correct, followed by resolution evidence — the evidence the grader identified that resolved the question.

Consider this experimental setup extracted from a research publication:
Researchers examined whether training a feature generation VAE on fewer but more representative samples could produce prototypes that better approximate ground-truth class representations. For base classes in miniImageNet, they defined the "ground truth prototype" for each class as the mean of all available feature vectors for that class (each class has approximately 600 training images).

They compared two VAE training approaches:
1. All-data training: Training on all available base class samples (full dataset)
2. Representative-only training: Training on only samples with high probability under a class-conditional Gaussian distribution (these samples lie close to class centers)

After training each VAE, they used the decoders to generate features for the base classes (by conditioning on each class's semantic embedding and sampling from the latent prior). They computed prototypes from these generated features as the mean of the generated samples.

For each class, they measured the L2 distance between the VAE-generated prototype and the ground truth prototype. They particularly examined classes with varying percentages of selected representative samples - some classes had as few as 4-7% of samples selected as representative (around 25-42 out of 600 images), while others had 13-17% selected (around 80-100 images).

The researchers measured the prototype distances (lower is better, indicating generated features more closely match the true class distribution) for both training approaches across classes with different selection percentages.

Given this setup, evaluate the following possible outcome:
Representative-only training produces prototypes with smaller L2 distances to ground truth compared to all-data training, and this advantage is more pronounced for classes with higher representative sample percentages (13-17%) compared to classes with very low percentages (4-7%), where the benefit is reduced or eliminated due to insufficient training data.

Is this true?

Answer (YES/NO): NO